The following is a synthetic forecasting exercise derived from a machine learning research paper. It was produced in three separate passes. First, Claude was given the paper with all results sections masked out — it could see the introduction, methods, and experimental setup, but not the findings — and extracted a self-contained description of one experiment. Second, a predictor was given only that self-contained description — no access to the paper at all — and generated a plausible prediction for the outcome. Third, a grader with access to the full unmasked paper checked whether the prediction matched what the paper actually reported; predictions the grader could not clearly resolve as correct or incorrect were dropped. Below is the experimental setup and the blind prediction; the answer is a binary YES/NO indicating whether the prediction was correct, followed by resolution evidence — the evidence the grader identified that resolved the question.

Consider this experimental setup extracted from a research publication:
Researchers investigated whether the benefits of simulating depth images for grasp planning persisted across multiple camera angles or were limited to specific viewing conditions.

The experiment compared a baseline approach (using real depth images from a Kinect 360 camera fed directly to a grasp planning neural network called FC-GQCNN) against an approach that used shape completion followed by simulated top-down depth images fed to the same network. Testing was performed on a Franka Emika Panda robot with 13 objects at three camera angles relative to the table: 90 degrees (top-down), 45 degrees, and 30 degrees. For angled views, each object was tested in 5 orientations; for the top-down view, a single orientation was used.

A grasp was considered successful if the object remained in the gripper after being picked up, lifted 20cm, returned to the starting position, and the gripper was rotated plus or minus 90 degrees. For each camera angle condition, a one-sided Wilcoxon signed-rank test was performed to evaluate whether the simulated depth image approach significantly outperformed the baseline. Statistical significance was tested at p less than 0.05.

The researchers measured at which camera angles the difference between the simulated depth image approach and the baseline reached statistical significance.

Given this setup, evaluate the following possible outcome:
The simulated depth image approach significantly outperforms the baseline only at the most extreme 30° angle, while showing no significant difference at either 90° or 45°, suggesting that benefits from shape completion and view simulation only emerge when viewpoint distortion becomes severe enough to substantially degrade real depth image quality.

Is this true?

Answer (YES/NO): NO